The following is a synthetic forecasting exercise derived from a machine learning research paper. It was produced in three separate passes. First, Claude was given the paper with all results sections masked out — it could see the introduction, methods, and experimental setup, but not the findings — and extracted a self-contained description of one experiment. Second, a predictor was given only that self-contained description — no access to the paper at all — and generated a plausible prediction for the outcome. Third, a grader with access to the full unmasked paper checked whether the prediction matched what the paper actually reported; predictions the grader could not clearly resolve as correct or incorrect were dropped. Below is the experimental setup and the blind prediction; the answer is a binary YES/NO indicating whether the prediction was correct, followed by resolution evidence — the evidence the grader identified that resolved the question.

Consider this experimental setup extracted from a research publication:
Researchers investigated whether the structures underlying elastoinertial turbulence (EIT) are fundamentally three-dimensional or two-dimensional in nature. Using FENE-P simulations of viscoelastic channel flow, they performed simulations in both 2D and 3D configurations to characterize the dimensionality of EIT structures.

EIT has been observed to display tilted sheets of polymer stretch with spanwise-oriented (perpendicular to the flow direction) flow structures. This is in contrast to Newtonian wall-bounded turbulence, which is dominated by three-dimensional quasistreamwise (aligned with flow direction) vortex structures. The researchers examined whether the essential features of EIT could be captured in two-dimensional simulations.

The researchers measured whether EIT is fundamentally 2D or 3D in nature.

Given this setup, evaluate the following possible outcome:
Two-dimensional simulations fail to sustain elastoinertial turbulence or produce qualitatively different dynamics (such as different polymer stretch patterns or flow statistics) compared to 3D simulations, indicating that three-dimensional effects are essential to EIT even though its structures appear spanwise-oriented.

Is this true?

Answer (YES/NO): NO